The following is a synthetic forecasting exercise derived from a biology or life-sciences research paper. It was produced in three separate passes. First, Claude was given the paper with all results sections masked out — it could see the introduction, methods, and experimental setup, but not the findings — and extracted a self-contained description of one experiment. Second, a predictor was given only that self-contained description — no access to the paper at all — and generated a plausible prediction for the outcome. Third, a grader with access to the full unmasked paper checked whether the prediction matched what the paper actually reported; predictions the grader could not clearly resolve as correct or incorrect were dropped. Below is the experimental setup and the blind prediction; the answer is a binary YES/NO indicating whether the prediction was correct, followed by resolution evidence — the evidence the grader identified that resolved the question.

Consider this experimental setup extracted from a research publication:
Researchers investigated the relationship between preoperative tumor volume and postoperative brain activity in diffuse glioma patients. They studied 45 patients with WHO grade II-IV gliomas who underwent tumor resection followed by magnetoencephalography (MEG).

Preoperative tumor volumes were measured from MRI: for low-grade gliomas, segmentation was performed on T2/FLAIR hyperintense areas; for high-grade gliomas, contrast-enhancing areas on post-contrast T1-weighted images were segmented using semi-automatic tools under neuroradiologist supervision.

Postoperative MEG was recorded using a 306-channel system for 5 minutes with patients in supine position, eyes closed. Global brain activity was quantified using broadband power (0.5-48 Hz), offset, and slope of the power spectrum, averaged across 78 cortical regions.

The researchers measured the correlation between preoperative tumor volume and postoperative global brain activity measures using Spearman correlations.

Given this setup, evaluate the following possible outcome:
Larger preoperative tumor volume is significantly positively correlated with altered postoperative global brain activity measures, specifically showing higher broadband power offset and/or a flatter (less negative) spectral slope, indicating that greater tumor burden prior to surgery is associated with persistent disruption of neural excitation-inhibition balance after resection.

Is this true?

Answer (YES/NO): YES